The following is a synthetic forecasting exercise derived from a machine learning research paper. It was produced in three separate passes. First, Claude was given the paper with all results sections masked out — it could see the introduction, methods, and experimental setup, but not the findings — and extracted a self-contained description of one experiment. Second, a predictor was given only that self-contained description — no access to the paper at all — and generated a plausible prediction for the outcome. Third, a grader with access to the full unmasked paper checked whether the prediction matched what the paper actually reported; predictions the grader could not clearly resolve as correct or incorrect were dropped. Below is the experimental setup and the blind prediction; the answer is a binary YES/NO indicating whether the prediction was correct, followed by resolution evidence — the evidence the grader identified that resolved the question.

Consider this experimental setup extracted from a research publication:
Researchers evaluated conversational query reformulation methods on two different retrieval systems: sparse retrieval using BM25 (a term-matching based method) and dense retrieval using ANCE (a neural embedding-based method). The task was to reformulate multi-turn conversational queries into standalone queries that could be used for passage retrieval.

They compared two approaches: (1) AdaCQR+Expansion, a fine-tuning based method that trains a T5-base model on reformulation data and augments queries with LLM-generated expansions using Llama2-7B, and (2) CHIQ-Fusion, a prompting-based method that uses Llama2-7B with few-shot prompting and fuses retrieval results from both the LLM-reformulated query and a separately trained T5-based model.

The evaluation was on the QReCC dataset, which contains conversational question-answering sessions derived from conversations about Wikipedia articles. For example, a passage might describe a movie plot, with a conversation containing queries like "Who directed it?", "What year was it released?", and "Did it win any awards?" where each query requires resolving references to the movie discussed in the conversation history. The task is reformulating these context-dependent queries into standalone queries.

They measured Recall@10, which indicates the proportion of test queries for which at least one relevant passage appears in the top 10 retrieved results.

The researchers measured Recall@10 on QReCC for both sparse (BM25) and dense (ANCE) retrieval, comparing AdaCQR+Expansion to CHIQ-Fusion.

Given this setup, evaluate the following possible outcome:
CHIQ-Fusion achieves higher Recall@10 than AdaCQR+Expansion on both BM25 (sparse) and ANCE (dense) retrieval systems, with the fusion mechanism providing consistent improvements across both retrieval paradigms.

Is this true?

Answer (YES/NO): YES